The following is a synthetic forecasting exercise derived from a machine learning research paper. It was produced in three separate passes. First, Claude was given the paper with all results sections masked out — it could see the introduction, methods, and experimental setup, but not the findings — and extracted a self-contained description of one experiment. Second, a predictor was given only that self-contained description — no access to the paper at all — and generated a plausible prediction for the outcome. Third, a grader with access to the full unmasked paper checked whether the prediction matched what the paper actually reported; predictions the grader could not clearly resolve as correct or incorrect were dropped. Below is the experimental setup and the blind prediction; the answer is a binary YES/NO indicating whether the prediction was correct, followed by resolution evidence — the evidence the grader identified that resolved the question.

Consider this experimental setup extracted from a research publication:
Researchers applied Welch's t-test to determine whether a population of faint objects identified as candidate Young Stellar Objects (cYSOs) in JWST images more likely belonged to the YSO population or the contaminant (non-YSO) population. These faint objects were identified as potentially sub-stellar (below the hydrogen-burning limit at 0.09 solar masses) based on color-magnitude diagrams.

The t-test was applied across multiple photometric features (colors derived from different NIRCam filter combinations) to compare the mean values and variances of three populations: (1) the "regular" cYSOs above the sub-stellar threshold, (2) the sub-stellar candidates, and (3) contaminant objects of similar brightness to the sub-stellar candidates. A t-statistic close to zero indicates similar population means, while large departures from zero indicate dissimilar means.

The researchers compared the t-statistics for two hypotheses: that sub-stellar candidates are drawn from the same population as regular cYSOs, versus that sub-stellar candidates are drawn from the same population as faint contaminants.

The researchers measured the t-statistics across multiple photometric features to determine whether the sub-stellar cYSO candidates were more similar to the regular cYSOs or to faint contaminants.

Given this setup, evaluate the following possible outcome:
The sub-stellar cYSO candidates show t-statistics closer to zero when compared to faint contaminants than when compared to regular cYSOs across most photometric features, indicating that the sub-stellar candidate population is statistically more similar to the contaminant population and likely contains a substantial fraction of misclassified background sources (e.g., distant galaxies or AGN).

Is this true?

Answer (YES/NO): NO